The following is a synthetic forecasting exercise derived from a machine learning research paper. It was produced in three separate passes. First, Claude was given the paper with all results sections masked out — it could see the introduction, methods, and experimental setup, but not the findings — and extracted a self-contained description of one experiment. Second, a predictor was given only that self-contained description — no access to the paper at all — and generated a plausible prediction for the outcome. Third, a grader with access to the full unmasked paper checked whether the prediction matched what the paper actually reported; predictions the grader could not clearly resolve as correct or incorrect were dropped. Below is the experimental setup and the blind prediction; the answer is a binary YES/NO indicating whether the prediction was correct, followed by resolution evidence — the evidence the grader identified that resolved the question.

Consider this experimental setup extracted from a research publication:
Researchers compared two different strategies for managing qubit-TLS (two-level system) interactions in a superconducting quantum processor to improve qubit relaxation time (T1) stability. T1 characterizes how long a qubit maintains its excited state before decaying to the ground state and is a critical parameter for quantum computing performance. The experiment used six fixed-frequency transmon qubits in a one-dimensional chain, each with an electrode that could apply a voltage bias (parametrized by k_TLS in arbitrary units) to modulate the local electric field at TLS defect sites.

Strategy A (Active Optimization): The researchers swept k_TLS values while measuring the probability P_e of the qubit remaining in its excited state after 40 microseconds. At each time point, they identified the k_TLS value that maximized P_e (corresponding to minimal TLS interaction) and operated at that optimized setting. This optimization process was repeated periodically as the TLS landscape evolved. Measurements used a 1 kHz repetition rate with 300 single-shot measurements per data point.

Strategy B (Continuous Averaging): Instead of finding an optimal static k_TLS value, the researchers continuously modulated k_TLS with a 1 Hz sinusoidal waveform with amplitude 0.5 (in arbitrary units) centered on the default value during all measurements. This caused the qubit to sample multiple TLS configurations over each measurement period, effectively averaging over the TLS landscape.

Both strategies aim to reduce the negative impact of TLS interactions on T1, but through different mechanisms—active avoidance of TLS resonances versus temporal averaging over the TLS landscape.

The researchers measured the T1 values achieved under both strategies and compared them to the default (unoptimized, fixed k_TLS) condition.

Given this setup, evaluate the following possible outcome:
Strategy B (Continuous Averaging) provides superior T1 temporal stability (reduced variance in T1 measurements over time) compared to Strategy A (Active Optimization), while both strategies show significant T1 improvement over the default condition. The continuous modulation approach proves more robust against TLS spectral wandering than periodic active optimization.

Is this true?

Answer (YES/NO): NO